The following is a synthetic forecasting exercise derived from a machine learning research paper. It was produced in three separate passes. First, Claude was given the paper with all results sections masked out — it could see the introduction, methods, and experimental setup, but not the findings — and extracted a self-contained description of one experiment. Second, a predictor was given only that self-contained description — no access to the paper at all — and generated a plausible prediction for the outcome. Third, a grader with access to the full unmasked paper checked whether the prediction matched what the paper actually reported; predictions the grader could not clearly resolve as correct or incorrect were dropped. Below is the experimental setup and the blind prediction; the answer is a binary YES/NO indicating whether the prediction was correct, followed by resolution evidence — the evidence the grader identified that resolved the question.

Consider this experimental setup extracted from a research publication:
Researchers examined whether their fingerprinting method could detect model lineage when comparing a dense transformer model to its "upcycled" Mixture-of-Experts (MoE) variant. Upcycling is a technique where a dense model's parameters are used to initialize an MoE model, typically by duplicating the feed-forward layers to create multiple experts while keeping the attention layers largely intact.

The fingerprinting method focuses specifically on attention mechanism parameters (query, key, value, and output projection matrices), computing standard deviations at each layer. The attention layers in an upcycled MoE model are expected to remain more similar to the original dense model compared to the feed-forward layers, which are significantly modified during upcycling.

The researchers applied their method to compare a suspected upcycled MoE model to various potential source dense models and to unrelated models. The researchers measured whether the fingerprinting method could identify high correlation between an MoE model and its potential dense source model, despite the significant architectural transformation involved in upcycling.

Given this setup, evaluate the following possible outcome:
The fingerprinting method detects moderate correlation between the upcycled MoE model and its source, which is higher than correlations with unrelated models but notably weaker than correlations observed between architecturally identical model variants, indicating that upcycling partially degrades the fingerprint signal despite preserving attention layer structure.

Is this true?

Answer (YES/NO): NO